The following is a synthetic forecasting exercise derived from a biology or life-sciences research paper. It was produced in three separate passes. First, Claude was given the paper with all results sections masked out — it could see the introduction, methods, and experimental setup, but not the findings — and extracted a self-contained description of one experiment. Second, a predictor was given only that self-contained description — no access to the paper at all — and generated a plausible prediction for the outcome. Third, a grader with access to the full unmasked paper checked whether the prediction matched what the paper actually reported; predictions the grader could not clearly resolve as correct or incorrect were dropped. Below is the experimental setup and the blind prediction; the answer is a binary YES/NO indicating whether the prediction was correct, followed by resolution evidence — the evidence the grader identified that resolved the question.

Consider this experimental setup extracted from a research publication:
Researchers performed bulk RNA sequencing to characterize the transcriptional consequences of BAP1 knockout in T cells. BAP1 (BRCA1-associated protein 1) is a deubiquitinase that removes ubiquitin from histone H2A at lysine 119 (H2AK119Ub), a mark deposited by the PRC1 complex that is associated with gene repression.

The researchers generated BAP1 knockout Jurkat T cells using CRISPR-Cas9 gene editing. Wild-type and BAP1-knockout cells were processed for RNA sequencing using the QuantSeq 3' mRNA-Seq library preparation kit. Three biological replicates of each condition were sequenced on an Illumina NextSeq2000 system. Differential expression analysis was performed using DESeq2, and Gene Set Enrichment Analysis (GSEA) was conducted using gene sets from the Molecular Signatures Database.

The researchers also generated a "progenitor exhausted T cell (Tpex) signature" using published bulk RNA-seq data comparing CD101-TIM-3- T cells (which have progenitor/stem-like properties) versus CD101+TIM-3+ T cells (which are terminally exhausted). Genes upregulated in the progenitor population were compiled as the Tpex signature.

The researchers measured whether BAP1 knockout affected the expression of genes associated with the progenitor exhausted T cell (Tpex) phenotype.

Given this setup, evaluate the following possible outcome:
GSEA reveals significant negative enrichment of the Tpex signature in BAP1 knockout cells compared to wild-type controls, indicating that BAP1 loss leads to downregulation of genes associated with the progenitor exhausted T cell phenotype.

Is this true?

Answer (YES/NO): NO